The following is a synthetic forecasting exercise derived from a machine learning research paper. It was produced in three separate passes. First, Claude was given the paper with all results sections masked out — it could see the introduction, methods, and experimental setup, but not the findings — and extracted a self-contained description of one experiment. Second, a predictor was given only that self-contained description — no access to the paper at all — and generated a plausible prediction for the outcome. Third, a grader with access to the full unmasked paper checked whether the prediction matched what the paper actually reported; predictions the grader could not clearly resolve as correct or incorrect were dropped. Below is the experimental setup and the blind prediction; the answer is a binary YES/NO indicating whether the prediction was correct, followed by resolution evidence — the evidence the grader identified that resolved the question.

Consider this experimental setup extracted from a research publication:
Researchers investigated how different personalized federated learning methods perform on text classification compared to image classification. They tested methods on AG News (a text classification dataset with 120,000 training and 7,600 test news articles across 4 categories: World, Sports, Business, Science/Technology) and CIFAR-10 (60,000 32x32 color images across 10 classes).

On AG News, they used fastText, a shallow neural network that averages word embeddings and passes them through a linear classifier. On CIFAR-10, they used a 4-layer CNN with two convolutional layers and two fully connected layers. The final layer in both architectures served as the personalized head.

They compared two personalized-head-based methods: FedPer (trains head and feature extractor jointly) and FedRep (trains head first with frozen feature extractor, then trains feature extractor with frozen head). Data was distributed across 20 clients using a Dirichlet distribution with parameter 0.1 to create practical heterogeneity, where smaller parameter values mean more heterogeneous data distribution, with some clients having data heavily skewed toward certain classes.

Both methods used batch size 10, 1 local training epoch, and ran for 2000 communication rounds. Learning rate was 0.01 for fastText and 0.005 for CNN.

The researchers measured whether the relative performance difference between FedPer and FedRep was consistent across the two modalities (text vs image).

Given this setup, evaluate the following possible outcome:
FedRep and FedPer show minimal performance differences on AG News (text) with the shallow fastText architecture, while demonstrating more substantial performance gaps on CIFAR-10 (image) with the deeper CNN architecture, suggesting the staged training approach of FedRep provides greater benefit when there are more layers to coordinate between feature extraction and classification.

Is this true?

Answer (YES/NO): YES